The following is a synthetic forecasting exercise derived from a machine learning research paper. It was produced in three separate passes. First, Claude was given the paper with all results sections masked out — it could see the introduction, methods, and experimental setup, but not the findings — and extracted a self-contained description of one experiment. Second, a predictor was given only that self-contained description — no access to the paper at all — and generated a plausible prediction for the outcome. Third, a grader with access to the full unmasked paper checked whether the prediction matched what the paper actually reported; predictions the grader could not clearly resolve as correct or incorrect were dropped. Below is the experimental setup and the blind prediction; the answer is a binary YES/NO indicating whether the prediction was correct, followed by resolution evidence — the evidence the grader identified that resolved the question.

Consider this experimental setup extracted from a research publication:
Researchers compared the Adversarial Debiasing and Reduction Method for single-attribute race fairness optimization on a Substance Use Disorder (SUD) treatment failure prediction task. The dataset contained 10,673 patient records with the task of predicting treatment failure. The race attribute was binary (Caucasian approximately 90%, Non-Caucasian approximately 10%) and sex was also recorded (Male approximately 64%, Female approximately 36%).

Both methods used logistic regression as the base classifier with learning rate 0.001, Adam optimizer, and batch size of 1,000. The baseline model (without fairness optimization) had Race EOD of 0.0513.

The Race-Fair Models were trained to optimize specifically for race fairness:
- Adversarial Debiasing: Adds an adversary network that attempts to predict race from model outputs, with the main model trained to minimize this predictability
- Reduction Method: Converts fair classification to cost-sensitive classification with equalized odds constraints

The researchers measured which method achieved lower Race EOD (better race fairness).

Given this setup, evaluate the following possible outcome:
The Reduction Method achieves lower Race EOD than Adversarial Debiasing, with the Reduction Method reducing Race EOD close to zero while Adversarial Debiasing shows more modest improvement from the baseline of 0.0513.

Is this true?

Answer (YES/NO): YES